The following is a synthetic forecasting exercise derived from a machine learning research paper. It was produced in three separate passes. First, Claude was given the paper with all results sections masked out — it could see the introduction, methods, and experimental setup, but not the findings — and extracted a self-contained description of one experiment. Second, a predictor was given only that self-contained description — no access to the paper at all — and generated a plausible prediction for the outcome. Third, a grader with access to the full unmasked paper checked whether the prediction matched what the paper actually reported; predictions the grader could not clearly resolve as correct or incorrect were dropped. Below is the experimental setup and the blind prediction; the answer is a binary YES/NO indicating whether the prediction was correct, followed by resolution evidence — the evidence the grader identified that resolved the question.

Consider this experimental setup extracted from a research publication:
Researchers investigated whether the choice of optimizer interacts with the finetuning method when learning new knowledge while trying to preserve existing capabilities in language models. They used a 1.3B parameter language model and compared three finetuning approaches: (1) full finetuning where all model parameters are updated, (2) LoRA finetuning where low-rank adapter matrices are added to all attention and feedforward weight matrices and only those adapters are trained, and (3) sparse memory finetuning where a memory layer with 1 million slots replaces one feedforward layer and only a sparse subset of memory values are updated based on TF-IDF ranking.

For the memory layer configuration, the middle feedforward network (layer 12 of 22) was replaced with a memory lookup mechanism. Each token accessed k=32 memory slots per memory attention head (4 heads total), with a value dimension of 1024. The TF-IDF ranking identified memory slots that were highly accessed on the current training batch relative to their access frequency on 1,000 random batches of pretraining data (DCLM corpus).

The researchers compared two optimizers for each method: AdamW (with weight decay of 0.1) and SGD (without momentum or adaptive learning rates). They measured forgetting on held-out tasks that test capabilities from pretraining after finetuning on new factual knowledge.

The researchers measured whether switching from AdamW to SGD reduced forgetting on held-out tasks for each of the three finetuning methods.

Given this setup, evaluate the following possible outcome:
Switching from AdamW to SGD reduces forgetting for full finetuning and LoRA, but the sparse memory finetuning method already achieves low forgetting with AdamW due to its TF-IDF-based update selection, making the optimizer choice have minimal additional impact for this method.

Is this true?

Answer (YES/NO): NO